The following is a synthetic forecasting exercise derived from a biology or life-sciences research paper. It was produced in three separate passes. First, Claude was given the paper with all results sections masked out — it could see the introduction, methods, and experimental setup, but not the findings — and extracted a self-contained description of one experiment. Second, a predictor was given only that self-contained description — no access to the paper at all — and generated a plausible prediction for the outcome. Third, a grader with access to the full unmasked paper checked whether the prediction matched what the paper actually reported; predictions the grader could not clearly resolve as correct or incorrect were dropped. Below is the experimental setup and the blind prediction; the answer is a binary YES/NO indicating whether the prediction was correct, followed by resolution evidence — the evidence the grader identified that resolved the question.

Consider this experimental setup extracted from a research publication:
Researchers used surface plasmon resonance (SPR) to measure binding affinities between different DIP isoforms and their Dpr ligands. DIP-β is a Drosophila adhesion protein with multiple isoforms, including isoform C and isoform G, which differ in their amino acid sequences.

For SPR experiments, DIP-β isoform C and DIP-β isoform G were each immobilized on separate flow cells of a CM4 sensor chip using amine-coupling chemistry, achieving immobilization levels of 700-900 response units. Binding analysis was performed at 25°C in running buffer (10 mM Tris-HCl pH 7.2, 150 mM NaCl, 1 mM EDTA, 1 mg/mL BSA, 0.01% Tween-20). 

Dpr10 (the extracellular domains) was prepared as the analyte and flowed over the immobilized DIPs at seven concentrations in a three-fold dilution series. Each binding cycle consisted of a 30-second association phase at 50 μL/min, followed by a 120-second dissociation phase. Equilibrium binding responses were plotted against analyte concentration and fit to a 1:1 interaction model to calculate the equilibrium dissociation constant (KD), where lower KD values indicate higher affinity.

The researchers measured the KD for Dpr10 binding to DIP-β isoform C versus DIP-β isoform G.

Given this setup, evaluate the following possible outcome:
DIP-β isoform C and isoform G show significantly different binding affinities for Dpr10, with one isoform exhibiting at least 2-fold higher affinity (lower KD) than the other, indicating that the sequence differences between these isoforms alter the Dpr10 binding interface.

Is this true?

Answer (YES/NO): YES